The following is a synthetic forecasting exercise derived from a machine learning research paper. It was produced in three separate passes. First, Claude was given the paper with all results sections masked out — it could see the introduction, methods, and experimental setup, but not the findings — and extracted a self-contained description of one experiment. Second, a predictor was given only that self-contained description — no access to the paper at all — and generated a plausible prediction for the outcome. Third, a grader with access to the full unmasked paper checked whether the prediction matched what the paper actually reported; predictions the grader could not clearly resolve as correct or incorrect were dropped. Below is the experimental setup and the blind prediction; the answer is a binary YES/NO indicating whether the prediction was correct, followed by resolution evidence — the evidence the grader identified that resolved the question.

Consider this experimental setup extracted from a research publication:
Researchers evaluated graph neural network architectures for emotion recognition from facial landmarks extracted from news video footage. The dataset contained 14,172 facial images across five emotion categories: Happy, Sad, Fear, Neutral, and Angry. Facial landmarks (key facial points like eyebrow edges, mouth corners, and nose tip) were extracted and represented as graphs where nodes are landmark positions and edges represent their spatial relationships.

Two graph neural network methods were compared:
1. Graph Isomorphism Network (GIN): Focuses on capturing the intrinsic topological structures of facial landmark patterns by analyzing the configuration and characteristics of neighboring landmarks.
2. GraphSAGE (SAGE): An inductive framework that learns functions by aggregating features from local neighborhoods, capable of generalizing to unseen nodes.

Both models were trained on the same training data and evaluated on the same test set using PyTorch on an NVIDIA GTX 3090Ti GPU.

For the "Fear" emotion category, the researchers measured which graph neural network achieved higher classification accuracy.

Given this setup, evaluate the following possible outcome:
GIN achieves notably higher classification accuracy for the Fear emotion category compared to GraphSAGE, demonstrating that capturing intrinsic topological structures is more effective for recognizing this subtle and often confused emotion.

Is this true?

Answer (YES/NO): YES